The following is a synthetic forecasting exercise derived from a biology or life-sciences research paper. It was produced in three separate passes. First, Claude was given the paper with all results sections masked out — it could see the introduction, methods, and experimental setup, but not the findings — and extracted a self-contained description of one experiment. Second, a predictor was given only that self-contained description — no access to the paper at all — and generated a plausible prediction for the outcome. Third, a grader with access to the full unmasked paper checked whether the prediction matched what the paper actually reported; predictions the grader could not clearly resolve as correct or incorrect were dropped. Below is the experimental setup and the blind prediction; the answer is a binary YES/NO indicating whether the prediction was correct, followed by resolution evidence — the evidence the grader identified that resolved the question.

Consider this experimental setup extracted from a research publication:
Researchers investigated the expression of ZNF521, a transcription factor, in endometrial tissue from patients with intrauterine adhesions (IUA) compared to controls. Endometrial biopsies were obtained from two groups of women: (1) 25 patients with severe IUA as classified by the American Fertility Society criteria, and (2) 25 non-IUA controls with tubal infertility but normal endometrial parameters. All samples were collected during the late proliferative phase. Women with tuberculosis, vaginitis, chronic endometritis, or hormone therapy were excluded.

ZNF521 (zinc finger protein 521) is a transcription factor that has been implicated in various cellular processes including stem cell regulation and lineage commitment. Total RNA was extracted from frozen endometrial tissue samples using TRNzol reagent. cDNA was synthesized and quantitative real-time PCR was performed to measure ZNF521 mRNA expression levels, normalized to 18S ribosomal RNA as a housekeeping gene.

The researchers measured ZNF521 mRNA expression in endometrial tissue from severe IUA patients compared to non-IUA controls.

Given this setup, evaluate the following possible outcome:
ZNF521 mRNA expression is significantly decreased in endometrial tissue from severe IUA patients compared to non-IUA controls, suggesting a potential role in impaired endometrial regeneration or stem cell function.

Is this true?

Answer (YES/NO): NO